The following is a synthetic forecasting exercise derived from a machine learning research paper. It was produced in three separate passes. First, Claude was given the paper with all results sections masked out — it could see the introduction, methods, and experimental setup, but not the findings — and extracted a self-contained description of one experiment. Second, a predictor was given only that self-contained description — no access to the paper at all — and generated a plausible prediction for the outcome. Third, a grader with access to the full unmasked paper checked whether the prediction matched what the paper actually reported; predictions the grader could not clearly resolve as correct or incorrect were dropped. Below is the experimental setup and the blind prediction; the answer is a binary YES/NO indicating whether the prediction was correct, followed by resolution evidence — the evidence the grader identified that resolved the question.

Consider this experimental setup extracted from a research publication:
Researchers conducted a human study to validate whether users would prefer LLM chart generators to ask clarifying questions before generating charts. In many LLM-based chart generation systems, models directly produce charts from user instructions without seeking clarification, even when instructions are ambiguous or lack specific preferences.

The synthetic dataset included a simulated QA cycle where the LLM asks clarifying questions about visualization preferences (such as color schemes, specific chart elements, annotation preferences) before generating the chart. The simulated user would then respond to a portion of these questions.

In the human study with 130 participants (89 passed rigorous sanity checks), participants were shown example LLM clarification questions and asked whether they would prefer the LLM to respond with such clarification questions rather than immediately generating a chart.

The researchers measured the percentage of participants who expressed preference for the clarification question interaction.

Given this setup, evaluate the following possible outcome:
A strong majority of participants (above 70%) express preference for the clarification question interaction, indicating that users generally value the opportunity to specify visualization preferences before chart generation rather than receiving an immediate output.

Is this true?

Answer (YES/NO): YES